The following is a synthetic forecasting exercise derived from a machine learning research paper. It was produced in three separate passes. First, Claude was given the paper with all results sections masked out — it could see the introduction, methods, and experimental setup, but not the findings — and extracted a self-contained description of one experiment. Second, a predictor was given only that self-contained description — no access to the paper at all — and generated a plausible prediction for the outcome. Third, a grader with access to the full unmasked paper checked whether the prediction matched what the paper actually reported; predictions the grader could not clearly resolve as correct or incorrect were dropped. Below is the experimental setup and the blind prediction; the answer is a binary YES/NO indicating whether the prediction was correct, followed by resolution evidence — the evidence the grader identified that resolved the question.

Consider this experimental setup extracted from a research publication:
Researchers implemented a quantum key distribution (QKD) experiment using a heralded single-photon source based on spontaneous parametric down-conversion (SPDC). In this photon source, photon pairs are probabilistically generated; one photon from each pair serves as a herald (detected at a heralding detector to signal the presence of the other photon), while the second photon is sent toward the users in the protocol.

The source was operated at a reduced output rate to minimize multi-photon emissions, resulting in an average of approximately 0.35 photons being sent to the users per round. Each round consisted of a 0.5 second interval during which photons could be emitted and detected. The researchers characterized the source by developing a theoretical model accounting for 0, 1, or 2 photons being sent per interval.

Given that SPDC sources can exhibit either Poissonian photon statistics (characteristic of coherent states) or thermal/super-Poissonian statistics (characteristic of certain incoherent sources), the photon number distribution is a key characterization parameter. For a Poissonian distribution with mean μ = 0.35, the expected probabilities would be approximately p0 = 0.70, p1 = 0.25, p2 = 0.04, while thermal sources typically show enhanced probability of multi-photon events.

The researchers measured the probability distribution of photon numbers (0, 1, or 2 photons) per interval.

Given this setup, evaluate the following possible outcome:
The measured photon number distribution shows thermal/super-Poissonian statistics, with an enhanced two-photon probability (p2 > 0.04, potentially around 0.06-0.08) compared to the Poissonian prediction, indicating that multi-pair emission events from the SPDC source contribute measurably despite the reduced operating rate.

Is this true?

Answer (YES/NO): NO